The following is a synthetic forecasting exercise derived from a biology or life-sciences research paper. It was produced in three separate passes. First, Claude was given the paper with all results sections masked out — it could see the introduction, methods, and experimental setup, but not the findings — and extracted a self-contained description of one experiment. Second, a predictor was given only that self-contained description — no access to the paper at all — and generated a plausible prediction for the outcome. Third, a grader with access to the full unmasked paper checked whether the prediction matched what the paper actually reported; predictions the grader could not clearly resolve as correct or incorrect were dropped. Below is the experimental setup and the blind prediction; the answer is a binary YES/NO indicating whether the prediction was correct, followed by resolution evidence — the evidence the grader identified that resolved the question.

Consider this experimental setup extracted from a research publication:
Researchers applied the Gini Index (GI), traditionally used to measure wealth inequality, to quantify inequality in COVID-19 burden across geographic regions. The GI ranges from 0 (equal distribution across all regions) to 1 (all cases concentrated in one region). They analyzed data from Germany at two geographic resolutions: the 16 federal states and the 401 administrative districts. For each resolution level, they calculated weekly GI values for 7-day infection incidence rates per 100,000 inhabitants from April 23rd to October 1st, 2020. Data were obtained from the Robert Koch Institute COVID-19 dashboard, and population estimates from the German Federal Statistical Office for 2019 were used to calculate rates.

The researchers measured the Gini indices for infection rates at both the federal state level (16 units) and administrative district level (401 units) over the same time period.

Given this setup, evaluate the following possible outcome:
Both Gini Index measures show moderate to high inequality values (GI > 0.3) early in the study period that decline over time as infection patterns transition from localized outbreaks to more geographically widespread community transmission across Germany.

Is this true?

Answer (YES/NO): NO